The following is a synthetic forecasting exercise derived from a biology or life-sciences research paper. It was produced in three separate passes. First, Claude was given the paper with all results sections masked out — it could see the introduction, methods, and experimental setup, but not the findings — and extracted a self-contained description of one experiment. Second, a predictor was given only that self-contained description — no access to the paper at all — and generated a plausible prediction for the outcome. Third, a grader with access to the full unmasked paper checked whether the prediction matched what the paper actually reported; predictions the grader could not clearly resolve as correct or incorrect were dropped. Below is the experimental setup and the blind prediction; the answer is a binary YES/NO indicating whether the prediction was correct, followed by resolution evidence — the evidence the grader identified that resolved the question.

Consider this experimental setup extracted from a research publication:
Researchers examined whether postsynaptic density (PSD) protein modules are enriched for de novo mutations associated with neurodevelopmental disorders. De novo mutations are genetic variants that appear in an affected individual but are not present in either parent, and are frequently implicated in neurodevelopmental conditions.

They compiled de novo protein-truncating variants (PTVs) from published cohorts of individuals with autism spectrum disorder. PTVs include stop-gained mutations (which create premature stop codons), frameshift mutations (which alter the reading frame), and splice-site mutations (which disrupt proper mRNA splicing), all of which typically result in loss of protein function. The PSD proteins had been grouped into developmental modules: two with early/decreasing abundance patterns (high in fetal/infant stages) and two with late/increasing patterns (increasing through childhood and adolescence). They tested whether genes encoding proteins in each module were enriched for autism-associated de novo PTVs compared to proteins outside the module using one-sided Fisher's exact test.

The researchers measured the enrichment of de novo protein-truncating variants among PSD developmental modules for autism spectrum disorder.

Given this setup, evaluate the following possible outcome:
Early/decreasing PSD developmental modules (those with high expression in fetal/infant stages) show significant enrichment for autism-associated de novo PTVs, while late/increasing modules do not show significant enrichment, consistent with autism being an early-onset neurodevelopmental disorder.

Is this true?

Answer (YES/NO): NO